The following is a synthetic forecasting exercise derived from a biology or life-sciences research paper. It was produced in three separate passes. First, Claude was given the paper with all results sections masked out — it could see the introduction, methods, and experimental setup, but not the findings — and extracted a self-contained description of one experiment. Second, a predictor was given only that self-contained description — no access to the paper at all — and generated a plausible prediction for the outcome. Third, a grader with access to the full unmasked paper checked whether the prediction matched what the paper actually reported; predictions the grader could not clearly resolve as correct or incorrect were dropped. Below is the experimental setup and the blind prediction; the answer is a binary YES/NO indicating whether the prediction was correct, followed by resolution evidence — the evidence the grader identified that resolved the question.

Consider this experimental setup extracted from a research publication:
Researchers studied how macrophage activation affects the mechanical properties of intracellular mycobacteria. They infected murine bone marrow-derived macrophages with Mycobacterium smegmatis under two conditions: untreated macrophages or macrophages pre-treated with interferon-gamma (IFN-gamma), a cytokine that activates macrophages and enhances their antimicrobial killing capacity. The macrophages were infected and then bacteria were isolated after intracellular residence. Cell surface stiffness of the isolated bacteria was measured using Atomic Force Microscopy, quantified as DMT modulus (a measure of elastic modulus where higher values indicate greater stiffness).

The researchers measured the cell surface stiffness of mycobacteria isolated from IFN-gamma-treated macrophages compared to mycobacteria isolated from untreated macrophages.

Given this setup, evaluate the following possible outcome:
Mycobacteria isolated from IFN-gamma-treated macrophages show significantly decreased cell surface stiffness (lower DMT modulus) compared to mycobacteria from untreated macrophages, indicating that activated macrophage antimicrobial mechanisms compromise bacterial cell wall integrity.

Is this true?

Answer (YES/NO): NO